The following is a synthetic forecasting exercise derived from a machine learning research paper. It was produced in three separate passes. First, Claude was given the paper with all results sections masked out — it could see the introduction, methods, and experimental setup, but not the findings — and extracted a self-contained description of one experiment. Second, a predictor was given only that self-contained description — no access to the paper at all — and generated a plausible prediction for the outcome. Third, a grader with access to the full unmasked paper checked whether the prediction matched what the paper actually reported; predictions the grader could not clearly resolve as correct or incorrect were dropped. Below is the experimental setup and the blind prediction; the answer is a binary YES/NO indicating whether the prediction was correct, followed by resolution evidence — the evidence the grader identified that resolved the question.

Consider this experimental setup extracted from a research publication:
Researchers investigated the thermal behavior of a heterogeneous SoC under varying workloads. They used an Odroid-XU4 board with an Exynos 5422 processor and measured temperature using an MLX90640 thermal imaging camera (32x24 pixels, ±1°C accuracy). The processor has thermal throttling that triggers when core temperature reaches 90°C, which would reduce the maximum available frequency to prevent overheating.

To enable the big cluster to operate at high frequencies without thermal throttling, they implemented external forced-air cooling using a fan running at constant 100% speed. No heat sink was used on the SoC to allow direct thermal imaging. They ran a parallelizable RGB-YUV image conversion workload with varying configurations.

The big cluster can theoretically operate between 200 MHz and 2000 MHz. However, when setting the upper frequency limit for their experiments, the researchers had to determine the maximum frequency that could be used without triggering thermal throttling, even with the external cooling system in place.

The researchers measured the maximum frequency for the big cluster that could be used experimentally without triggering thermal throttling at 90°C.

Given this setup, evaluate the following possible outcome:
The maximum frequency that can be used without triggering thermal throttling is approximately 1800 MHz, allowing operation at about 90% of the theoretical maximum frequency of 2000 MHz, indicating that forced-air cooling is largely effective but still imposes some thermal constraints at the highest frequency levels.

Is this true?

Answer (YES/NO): NO